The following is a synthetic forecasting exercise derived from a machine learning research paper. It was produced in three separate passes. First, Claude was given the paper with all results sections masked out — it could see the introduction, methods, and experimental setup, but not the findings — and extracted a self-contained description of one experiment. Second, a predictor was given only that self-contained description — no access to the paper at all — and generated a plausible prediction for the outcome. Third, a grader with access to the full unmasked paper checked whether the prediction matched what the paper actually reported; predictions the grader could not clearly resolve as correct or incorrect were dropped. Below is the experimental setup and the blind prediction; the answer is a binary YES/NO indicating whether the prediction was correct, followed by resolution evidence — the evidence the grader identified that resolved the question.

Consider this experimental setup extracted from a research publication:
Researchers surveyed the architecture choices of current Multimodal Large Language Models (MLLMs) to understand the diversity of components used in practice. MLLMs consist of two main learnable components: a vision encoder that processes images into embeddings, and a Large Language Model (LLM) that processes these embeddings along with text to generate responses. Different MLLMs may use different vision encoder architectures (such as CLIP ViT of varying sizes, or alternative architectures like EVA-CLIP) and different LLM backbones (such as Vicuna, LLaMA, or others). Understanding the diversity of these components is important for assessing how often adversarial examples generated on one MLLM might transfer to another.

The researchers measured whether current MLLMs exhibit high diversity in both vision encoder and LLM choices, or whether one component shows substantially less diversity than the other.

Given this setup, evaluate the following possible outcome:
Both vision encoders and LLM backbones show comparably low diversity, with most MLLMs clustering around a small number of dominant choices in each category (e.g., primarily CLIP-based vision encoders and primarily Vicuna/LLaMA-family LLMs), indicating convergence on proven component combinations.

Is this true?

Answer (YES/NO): NO